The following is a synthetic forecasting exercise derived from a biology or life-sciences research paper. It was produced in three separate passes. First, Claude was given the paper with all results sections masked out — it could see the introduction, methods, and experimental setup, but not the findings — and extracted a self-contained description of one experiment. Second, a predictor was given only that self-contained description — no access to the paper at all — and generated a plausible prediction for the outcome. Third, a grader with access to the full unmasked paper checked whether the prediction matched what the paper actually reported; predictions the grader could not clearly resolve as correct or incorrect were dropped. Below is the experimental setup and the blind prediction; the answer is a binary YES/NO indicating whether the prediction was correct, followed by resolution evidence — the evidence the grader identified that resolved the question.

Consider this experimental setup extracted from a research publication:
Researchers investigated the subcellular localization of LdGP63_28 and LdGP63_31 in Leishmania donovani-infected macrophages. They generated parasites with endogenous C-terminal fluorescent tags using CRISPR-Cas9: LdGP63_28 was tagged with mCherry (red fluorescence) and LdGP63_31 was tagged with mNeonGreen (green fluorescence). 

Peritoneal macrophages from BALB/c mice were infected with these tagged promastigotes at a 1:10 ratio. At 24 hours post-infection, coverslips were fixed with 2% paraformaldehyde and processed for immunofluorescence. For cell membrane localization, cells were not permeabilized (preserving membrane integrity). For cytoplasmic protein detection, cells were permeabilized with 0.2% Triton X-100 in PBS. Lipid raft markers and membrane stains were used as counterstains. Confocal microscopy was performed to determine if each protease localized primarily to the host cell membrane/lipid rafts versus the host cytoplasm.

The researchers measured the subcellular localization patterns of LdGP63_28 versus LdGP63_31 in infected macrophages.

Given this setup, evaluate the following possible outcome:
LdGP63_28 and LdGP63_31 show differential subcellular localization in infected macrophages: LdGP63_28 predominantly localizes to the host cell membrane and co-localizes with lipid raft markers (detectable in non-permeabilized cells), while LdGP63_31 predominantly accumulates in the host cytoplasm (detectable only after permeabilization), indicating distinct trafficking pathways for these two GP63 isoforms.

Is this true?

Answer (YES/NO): NO